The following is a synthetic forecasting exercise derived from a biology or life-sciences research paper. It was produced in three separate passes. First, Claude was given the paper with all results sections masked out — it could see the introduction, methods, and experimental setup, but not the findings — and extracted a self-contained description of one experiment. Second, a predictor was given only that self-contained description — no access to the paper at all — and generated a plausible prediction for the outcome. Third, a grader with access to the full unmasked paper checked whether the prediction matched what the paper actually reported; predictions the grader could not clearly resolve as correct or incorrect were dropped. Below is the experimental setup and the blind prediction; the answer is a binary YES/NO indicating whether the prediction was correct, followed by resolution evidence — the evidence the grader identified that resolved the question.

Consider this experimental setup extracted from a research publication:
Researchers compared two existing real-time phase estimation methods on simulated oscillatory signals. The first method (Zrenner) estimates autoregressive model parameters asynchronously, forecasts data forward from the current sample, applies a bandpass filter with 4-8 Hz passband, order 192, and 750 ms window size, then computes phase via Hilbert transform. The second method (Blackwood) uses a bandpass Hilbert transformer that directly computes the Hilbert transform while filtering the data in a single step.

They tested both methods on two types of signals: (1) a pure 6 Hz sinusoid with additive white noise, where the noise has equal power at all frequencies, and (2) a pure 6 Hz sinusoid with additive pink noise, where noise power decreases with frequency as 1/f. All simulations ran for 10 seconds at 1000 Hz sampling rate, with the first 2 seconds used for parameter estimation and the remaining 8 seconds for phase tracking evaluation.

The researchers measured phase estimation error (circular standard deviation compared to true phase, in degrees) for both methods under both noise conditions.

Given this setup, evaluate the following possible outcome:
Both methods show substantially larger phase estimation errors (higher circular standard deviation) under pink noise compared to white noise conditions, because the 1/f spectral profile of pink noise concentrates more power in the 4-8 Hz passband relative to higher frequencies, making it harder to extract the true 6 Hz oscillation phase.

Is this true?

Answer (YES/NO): NO